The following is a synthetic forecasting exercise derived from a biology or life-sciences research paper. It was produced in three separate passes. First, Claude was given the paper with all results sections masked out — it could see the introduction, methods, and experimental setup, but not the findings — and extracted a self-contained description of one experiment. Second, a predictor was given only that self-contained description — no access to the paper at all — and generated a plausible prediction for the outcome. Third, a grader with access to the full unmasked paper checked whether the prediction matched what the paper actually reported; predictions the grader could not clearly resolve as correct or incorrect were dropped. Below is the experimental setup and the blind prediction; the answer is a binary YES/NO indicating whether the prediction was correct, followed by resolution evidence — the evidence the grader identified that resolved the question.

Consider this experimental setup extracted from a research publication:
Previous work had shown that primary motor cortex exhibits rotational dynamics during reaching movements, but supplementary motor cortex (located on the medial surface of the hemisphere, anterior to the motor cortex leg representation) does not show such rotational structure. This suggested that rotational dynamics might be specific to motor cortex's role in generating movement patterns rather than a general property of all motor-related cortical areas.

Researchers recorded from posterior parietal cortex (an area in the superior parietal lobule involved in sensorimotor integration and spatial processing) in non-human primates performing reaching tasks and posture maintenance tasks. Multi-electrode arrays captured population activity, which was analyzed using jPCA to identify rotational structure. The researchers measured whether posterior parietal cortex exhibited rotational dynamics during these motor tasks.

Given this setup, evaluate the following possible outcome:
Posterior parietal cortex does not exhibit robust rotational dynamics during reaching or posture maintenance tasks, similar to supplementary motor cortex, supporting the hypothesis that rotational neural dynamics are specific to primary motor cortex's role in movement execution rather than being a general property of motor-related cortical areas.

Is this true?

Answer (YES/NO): NO